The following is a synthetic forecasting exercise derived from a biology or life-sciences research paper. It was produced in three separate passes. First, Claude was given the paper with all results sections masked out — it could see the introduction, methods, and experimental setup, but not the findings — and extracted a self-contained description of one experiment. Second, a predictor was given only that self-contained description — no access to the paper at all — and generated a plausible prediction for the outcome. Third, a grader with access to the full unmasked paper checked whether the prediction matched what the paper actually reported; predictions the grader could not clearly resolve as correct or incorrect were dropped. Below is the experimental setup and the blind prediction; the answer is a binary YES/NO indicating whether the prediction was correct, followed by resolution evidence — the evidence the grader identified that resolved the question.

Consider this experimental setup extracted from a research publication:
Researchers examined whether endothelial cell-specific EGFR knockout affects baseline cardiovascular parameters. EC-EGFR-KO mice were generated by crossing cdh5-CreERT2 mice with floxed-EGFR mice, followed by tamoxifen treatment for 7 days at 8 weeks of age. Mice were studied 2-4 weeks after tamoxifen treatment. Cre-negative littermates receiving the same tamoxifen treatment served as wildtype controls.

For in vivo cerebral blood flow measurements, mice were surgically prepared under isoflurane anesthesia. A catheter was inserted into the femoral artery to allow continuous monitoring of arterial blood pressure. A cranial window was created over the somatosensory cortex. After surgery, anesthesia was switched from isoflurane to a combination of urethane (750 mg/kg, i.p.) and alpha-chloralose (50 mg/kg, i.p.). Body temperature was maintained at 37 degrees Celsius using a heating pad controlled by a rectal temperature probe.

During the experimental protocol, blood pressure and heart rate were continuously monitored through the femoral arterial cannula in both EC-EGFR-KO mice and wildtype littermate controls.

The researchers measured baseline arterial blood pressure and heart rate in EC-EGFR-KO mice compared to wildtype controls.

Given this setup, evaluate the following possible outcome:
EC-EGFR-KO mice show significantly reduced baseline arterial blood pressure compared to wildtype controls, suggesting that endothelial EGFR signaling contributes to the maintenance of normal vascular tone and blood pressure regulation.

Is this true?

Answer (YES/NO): NO